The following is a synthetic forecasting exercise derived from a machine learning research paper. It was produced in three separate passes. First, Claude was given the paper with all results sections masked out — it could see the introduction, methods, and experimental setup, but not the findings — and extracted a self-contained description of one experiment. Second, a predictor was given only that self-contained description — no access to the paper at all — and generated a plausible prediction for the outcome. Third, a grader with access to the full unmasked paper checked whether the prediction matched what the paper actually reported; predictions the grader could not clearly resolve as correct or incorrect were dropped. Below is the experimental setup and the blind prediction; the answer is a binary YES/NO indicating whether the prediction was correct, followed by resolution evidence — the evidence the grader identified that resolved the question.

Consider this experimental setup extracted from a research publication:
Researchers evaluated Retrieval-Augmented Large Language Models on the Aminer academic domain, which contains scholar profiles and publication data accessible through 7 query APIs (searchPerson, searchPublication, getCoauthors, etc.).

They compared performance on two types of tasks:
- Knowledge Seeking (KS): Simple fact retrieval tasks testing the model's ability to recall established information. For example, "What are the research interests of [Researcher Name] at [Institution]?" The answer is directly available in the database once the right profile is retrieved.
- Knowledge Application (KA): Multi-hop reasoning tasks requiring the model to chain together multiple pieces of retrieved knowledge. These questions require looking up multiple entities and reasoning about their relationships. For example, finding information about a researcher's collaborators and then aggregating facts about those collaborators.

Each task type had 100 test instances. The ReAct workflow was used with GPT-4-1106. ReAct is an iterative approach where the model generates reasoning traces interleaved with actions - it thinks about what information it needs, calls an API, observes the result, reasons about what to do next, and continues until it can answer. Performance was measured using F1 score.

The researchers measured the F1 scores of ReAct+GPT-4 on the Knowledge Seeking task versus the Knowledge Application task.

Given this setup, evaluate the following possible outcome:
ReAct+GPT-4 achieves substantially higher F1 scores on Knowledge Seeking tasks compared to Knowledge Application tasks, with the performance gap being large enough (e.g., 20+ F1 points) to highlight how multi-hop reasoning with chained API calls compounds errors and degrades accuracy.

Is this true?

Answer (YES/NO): YES